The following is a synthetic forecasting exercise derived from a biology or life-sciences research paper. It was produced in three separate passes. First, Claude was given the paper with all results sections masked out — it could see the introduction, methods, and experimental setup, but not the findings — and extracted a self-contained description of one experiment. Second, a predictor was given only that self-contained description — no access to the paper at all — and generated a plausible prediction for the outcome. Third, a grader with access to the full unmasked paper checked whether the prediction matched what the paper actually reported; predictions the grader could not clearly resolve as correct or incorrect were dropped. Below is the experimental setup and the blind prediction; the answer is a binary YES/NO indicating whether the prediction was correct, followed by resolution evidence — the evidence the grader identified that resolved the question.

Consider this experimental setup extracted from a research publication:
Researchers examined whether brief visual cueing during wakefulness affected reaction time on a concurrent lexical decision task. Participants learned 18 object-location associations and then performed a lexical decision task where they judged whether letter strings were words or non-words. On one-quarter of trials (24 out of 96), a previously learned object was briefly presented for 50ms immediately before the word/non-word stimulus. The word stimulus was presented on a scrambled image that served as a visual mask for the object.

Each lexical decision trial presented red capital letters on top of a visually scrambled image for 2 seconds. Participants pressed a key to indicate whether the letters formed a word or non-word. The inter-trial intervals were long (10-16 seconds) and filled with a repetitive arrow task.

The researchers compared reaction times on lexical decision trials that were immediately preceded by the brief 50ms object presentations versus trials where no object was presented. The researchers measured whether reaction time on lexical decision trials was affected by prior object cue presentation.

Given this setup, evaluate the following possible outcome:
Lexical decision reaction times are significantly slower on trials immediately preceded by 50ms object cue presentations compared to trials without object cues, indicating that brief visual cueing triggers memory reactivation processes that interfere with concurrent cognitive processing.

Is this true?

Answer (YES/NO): NO